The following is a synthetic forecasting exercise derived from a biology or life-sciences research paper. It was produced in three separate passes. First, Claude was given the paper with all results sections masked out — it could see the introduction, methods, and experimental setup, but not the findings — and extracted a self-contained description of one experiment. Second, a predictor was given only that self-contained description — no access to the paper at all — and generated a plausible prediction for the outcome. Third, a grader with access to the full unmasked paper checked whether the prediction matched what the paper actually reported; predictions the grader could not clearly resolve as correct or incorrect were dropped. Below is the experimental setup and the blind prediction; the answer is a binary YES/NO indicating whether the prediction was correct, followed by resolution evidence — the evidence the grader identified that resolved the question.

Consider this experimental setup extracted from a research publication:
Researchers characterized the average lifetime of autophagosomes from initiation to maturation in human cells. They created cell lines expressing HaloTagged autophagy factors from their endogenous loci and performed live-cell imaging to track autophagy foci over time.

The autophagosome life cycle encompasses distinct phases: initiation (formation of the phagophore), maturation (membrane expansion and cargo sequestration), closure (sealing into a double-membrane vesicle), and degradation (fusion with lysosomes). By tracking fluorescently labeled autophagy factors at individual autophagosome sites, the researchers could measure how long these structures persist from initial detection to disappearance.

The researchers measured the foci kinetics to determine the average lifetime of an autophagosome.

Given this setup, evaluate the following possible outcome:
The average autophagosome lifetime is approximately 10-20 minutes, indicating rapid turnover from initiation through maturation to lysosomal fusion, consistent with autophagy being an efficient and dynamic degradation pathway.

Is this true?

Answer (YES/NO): NO